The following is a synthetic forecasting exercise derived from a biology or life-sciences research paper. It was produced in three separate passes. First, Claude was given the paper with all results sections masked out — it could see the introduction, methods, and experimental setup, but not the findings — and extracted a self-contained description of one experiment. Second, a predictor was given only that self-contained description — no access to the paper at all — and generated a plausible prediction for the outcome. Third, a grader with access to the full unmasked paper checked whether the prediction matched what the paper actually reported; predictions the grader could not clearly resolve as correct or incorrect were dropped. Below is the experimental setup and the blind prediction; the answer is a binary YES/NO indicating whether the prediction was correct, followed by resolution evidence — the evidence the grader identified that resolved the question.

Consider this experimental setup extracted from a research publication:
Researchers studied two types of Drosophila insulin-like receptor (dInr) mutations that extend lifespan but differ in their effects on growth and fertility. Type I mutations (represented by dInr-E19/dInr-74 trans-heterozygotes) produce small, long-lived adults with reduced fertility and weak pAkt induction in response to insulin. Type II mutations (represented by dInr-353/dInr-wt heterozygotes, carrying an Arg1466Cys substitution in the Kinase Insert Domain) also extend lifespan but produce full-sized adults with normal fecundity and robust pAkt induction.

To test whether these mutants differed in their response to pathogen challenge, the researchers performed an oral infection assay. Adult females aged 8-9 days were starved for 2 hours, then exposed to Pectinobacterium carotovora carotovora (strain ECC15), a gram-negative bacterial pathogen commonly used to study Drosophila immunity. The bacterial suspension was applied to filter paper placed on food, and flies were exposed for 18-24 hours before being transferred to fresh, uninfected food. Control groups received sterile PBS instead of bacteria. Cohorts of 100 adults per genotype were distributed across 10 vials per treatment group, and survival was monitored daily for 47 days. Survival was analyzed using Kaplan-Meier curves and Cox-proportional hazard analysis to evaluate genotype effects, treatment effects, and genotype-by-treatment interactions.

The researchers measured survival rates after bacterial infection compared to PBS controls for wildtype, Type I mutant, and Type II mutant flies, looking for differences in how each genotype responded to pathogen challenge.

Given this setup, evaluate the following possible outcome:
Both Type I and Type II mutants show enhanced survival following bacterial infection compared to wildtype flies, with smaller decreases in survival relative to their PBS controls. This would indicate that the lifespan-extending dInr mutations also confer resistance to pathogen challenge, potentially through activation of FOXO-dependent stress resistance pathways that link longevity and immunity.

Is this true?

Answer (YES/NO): NO